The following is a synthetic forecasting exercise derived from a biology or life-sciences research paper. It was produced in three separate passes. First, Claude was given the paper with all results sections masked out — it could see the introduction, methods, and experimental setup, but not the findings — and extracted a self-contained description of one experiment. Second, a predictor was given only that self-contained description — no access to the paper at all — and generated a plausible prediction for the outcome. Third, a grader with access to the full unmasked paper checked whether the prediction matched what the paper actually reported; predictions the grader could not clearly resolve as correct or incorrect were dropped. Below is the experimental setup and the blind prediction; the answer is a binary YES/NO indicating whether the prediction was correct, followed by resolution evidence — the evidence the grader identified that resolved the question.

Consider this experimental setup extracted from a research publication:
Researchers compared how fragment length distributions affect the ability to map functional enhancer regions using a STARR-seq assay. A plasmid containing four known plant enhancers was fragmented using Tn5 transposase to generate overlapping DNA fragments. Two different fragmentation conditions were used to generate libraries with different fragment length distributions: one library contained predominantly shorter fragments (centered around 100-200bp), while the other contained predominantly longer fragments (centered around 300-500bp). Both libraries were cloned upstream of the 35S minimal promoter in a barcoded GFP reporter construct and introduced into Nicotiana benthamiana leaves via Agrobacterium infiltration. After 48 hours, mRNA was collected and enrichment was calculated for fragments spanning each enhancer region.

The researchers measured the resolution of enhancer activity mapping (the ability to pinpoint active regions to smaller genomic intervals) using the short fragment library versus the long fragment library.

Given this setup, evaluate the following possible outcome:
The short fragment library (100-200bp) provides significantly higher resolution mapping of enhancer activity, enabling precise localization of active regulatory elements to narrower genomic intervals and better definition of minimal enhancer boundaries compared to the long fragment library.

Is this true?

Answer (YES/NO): YES